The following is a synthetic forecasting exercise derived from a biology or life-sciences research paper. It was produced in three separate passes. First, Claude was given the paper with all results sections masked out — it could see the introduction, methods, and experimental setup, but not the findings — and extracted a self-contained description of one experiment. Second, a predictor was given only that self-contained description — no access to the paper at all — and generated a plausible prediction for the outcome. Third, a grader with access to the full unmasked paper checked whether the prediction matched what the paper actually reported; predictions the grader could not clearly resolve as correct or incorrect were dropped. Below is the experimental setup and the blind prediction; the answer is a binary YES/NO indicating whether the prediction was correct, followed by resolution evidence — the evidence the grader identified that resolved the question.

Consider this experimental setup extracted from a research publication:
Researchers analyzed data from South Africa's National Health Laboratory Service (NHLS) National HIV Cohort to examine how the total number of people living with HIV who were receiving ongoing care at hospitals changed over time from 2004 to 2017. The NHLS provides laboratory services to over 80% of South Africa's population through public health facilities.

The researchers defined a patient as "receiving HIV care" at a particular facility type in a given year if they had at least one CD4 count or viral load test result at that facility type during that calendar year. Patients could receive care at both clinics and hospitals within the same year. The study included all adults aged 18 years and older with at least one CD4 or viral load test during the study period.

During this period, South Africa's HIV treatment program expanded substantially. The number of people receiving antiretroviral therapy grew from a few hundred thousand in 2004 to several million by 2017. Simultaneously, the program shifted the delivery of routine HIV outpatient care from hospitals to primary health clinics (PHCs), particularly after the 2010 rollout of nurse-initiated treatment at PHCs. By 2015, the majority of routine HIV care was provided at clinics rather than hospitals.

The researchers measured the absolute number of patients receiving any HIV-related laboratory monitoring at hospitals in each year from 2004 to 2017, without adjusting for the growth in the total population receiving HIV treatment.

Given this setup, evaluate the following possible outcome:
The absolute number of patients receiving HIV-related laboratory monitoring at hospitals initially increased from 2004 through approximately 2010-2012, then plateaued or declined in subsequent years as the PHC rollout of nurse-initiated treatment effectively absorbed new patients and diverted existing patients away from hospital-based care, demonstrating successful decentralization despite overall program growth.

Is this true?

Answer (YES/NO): YES